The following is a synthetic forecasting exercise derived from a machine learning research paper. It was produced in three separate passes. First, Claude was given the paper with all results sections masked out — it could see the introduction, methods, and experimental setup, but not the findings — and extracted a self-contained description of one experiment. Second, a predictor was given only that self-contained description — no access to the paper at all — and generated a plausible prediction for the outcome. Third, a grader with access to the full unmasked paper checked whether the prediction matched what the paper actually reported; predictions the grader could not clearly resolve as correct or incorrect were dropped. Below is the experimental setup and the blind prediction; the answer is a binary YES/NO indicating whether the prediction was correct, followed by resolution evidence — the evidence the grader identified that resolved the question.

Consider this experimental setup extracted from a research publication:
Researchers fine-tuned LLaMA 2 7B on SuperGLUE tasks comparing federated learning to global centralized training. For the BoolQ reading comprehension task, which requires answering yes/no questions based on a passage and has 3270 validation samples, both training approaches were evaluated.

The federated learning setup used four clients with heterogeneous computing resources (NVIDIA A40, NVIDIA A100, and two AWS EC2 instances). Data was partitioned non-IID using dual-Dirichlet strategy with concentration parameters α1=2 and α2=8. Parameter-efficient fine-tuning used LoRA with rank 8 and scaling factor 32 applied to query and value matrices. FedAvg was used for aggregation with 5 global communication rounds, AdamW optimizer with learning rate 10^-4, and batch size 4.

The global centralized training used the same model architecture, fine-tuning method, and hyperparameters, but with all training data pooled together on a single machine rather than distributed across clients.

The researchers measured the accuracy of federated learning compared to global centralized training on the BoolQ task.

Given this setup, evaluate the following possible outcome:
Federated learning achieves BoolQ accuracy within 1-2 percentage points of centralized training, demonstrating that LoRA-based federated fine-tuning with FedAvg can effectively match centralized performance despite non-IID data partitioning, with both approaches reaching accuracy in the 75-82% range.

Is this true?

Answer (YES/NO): YES